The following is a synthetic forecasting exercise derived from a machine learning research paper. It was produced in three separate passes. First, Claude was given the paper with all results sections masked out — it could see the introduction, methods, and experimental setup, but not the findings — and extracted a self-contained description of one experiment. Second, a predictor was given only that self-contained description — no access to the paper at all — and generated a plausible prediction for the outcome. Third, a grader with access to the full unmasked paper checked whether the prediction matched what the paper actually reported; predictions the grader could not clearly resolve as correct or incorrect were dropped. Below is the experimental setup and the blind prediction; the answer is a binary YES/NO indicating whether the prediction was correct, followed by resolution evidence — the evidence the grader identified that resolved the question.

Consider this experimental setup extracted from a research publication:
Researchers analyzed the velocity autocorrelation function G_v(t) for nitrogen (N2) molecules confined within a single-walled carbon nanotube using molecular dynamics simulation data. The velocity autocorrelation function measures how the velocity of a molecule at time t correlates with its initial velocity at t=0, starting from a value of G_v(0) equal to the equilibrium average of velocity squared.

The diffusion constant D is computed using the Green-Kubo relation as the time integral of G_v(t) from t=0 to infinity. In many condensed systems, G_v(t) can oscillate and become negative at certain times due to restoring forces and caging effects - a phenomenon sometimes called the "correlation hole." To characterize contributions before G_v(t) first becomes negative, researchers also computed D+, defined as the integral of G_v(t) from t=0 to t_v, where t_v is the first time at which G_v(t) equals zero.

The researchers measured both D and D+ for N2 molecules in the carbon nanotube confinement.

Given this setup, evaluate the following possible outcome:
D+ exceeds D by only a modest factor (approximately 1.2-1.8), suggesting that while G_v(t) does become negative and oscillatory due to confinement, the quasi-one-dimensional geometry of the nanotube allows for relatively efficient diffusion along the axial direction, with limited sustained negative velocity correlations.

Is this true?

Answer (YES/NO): NO